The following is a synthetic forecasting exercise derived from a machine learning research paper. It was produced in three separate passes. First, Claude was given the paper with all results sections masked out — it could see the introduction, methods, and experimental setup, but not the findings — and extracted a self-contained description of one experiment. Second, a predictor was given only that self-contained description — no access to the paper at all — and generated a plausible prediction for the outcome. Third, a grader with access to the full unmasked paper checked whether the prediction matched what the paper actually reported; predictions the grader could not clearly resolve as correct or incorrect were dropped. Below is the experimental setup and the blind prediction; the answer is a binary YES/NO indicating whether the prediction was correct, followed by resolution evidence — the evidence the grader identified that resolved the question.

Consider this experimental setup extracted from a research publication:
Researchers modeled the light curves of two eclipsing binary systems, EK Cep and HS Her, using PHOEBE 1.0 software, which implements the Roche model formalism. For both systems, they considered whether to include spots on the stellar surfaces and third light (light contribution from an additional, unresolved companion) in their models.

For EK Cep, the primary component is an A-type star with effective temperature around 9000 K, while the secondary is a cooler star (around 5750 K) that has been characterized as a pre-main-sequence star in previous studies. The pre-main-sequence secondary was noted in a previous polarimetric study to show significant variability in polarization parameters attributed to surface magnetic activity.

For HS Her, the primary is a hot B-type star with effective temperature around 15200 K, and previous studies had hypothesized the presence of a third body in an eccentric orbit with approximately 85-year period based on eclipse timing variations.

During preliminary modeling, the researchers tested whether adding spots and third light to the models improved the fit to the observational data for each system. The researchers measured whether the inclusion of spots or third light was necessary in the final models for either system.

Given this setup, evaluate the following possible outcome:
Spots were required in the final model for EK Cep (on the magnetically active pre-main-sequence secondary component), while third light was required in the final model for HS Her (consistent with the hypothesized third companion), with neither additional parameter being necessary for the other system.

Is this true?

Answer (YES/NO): NO